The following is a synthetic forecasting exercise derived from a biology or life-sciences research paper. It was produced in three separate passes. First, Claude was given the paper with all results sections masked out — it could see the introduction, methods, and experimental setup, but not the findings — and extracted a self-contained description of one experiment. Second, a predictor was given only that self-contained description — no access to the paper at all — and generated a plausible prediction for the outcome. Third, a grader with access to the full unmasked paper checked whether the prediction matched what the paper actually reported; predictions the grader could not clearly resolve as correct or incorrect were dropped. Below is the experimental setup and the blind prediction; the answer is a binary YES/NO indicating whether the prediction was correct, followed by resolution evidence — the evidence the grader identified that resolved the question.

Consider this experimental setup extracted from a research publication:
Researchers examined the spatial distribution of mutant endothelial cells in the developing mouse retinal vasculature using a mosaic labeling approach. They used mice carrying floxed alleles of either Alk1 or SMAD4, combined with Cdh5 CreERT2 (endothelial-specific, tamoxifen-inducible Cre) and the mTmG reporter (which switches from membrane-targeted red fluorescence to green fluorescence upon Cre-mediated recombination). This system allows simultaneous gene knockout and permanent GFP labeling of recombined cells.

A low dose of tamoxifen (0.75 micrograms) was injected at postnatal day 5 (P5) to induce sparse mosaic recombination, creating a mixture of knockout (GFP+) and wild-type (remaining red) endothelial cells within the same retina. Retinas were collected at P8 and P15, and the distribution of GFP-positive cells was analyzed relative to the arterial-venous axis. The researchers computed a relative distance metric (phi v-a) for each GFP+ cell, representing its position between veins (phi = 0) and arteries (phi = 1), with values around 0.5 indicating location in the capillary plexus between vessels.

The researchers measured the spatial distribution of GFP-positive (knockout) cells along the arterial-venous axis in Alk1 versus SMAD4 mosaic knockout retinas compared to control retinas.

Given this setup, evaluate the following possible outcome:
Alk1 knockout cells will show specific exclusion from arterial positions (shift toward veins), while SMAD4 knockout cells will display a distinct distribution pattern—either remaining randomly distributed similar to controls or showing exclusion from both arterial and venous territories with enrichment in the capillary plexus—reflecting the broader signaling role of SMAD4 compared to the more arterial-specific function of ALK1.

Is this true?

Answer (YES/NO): NO